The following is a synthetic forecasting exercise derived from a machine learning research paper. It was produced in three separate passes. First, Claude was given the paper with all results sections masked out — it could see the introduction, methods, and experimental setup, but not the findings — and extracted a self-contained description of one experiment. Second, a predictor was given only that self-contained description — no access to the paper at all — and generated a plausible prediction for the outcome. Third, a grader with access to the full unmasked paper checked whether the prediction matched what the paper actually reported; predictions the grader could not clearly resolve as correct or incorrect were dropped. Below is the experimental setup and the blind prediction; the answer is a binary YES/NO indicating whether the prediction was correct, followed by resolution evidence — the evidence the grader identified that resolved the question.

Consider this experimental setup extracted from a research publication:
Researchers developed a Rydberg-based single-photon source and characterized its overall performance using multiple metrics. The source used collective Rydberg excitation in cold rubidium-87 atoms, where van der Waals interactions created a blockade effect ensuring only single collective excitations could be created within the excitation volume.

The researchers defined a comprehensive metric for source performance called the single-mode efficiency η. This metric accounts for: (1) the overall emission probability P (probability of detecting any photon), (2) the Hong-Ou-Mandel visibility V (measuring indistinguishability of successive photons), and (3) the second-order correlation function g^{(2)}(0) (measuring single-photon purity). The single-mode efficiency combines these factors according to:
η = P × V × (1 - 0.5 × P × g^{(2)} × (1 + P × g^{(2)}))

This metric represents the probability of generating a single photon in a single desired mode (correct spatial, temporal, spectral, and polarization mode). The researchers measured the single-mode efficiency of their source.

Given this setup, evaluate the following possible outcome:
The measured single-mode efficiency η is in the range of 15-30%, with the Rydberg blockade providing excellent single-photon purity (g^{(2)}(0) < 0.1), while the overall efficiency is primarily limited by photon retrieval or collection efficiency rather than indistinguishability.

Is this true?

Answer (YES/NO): NO